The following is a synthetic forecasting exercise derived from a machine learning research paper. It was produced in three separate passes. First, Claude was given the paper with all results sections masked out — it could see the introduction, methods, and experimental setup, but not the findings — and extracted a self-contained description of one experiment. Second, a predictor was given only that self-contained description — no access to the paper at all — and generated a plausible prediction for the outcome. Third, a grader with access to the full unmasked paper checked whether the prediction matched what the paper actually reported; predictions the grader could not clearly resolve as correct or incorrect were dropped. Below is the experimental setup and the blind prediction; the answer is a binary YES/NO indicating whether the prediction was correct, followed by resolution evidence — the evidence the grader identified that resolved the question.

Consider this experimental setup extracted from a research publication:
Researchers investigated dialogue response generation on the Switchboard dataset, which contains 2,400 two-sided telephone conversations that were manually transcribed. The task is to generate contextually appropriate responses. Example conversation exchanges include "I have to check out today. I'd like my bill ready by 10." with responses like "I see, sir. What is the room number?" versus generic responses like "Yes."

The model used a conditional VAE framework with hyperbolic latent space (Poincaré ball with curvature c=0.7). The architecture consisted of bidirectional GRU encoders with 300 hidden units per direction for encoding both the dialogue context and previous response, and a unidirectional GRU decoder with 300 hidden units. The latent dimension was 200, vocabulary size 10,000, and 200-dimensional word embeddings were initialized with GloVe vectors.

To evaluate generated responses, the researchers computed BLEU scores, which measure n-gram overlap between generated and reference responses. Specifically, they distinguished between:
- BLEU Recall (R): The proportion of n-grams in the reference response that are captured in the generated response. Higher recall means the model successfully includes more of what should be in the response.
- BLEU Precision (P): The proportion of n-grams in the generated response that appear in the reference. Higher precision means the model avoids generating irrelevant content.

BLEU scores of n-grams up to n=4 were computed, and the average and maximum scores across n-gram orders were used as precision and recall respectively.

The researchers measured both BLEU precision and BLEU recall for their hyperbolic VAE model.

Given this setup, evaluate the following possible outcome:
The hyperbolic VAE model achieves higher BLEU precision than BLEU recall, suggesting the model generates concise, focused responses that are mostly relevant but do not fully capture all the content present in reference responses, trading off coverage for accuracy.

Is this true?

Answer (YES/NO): NO